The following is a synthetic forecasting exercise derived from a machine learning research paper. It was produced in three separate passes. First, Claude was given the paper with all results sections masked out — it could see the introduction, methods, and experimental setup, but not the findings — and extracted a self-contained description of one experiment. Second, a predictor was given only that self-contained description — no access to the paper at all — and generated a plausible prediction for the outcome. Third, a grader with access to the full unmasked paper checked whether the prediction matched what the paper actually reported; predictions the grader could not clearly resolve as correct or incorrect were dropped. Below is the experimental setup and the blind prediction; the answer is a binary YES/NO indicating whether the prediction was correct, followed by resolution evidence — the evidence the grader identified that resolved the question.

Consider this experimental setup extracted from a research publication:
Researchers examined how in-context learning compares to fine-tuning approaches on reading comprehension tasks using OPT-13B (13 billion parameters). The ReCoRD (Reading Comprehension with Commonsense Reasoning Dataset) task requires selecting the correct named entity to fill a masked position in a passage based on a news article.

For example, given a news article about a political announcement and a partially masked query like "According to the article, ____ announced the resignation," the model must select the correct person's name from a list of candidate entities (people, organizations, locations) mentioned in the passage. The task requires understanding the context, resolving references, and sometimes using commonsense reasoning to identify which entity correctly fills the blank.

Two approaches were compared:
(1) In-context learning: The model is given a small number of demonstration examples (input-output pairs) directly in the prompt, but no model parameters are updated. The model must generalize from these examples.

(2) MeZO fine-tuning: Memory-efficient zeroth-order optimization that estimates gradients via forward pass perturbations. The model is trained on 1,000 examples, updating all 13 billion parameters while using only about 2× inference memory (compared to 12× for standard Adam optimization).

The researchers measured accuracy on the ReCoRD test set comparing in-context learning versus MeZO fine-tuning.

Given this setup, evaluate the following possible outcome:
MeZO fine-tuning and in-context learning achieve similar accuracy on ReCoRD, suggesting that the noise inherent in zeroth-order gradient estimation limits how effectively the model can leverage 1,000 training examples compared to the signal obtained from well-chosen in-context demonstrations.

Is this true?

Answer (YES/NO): YES